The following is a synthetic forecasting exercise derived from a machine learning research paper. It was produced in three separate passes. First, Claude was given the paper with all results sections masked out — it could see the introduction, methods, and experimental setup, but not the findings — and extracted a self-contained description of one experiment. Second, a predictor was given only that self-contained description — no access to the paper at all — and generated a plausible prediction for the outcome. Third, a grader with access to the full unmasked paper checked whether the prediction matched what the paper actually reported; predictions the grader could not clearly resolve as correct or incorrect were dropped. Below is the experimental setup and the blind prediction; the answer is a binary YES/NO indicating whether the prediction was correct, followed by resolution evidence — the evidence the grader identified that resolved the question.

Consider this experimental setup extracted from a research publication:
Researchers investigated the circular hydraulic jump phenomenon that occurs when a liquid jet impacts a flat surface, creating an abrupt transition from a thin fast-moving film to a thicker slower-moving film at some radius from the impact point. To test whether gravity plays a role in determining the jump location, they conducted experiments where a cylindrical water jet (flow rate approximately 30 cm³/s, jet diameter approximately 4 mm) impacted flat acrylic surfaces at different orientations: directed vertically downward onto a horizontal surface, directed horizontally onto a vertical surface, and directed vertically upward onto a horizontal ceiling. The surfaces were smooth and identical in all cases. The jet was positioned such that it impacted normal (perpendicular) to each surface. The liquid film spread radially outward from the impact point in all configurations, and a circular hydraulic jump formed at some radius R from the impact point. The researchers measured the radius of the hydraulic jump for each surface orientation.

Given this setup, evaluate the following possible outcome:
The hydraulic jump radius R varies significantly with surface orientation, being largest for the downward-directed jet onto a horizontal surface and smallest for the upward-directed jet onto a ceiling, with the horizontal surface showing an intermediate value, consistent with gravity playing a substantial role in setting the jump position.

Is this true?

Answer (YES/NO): NO